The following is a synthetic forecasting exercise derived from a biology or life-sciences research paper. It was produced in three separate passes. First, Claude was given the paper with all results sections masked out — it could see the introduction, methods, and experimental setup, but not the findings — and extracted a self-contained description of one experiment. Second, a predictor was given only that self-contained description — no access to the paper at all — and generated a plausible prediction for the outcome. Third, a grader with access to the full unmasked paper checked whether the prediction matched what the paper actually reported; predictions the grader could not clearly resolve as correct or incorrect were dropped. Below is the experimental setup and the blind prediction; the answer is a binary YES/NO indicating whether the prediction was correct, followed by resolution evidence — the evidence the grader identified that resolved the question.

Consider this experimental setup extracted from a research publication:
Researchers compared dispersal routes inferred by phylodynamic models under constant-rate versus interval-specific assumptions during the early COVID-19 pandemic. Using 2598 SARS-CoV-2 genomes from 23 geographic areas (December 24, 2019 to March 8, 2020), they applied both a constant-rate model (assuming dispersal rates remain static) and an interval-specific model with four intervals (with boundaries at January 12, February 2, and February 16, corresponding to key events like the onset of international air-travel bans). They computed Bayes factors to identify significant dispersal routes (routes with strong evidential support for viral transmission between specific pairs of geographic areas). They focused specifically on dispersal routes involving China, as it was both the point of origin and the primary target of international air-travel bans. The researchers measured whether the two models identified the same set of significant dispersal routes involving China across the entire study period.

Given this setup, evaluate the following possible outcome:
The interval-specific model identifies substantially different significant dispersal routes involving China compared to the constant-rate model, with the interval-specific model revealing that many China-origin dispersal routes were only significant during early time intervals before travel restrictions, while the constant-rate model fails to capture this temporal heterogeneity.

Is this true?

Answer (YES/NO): YES